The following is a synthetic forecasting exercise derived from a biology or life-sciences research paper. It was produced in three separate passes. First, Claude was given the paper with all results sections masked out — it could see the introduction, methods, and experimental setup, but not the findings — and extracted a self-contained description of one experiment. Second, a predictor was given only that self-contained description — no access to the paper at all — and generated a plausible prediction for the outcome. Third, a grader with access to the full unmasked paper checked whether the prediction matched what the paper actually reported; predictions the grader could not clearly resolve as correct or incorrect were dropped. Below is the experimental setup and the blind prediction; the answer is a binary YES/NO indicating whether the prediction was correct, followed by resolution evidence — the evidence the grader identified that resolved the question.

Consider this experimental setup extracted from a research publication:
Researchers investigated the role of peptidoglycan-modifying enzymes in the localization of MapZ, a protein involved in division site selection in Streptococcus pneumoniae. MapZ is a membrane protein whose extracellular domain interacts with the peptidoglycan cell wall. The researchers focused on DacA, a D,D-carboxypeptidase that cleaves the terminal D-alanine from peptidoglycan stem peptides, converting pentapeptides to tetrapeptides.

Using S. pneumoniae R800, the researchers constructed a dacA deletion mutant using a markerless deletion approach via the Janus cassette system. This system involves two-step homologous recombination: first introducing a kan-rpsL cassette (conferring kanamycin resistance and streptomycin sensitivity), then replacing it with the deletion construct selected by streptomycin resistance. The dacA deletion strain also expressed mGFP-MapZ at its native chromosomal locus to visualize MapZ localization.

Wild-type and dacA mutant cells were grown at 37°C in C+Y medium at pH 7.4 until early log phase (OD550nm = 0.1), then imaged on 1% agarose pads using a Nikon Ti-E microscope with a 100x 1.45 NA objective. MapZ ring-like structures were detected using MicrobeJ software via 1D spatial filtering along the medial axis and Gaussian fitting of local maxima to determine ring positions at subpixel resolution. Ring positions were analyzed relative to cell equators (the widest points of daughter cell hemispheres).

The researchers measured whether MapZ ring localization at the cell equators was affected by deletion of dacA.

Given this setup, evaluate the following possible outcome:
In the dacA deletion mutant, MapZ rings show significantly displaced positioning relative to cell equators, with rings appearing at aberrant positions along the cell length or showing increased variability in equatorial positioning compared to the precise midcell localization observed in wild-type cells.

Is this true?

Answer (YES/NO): YES